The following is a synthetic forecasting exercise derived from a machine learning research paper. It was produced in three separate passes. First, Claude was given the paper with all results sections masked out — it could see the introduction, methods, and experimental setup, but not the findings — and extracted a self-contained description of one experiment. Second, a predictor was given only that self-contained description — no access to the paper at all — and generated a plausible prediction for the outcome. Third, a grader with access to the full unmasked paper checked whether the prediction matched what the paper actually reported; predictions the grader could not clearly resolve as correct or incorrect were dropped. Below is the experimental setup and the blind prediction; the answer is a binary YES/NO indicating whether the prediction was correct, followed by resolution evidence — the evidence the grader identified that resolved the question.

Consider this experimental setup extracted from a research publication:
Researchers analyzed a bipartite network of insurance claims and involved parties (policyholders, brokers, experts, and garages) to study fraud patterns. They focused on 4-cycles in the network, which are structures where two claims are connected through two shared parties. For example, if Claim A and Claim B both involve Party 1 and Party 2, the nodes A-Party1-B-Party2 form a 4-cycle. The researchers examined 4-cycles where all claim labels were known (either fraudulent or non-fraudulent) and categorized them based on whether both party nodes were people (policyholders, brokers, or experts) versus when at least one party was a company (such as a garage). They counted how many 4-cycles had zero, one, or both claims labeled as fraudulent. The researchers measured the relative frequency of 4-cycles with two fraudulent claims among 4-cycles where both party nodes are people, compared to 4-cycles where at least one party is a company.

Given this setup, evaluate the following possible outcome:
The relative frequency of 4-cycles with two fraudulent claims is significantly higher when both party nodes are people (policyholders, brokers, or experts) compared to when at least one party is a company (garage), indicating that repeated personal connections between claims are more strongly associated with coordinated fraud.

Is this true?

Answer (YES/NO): YES